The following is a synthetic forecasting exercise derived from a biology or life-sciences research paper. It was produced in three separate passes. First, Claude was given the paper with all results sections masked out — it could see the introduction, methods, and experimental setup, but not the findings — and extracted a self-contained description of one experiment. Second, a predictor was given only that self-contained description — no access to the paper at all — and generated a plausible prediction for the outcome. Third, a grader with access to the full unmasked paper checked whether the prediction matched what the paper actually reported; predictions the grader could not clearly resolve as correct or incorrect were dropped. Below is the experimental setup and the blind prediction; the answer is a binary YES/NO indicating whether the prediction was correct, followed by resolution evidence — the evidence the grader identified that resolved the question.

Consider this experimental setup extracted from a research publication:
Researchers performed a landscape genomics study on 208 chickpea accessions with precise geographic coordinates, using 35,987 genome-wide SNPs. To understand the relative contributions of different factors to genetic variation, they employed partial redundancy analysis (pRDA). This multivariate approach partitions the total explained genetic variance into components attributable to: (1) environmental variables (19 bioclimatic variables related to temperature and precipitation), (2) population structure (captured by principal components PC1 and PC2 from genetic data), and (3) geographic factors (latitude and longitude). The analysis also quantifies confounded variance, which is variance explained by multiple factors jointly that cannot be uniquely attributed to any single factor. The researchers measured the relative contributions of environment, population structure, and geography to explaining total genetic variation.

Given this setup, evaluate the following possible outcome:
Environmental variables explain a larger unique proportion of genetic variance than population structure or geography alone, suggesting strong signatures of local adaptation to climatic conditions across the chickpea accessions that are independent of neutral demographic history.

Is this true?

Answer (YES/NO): NO